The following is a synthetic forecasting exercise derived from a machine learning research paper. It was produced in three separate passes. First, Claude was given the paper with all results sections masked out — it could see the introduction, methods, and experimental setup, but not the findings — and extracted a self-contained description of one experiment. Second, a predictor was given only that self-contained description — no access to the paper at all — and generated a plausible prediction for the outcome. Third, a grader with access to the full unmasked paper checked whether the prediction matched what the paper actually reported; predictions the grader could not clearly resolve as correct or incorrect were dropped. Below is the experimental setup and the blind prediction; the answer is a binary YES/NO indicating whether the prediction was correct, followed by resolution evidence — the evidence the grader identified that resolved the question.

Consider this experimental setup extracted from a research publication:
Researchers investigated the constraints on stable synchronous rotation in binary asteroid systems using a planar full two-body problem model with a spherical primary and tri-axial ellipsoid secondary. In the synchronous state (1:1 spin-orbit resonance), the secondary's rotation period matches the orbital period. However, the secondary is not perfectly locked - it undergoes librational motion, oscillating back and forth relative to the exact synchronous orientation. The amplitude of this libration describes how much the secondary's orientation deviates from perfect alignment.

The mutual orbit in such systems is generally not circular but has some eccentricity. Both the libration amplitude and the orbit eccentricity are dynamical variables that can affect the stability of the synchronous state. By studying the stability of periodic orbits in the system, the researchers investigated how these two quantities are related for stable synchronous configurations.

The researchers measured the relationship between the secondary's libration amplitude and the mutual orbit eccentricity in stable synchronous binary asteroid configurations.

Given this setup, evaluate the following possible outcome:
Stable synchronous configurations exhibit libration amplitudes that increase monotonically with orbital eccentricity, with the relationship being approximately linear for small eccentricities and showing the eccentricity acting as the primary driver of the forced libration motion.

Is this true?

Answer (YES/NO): NO